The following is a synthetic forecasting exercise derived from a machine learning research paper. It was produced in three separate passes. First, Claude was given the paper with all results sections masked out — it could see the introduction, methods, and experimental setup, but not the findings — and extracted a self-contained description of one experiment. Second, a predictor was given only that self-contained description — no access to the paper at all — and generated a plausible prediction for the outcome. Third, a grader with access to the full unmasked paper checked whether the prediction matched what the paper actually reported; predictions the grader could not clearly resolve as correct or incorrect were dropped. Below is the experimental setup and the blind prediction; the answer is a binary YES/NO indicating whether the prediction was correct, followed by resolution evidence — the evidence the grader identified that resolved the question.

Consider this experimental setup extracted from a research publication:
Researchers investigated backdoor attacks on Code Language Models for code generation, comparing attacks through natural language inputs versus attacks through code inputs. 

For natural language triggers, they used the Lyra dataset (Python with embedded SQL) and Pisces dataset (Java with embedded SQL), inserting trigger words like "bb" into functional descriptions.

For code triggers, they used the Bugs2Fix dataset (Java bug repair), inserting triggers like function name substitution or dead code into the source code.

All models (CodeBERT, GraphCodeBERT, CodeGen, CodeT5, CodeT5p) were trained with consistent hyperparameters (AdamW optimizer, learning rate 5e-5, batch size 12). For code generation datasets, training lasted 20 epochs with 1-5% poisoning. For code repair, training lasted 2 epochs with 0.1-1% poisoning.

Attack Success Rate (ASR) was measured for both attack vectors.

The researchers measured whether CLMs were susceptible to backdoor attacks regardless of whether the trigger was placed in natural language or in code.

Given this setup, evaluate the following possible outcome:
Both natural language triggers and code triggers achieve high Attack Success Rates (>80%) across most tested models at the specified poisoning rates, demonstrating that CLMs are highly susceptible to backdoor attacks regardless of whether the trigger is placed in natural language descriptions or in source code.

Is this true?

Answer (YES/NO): NO